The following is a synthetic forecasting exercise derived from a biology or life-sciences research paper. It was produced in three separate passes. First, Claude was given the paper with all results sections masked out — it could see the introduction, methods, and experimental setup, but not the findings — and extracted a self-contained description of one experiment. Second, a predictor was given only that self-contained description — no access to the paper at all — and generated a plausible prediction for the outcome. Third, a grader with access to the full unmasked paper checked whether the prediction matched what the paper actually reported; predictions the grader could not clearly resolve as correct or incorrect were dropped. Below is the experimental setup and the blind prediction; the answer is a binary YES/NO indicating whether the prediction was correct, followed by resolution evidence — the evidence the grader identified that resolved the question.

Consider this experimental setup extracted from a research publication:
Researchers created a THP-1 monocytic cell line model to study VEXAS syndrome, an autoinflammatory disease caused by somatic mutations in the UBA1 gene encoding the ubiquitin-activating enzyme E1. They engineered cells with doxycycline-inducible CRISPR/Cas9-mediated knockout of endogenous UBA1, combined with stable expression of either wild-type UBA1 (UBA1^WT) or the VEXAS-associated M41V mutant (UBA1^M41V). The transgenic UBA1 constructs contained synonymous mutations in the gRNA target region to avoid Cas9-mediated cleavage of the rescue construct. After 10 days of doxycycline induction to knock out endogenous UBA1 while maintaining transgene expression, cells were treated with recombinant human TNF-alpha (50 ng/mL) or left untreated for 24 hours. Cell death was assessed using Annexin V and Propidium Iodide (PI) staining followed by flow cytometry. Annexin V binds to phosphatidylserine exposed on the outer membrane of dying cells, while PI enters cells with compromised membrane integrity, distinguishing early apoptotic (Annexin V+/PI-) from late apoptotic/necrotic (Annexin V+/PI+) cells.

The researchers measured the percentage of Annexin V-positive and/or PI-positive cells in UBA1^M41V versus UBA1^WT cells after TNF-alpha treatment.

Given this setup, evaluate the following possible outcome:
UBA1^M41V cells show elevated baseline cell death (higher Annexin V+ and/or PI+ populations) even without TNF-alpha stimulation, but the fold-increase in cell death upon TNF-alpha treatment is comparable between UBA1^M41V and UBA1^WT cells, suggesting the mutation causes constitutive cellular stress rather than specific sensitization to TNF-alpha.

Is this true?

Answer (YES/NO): NO